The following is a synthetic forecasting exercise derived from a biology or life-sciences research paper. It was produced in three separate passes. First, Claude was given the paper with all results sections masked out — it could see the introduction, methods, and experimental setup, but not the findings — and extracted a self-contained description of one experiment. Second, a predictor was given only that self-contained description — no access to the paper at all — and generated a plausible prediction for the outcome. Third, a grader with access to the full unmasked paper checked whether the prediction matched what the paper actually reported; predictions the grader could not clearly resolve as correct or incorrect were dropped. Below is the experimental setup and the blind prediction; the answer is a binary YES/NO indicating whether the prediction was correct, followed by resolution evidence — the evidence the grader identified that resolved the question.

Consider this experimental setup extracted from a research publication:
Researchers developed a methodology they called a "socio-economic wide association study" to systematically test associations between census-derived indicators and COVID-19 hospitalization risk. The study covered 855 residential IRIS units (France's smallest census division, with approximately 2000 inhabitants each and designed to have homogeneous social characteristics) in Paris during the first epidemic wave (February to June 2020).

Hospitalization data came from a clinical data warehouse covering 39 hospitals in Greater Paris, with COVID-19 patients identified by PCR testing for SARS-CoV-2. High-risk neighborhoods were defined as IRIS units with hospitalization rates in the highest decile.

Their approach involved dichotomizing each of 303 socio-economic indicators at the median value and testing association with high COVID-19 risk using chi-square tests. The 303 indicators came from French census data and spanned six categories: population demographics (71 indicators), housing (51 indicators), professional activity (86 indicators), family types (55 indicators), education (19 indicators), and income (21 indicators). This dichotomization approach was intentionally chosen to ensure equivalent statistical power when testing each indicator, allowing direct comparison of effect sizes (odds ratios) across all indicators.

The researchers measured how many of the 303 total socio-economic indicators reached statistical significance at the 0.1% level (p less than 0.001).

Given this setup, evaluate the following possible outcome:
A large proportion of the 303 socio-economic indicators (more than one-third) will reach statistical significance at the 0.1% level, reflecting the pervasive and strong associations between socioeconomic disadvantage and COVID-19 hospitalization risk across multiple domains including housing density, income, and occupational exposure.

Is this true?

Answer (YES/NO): YES